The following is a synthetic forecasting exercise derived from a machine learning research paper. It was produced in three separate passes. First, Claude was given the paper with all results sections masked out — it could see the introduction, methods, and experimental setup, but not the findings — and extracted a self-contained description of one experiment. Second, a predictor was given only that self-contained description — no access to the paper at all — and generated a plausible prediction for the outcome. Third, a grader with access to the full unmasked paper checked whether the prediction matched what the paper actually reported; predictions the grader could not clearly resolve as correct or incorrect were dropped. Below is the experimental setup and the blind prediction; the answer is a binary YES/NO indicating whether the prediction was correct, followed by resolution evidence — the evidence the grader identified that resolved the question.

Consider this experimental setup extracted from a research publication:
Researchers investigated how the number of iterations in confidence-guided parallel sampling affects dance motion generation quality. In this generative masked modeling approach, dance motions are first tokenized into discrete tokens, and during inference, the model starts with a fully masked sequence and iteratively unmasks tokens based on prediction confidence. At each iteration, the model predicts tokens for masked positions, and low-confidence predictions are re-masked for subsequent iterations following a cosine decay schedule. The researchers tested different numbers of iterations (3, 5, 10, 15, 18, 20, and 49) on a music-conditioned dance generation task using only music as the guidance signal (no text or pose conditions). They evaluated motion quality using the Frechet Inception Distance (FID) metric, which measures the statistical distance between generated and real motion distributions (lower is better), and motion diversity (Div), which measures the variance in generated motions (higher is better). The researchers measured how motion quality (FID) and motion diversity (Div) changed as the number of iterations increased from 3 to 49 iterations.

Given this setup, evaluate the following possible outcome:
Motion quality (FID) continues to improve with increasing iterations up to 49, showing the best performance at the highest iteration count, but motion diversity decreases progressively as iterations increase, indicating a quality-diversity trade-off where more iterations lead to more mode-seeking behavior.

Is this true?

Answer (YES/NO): NO